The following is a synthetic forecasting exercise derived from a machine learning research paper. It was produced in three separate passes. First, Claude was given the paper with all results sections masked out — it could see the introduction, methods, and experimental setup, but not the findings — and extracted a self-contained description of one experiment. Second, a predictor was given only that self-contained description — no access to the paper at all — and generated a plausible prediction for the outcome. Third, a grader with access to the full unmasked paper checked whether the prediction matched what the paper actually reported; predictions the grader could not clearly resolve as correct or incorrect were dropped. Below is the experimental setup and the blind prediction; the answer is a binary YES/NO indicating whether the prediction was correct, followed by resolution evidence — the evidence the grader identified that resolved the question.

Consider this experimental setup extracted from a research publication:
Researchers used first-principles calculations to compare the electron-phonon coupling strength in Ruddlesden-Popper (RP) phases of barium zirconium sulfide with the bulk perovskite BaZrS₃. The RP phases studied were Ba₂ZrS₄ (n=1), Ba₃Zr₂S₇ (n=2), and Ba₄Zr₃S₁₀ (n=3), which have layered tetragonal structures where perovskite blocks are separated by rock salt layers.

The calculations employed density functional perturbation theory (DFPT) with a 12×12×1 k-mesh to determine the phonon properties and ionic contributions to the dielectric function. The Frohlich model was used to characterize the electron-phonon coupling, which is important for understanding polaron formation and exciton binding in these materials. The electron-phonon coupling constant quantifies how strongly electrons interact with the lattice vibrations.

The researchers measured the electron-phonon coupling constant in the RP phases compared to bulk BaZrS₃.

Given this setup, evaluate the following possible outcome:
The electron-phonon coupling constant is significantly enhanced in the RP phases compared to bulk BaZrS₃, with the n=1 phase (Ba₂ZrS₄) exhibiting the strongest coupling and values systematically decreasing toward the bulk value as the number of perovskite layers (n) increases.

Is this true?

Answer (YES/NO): NO